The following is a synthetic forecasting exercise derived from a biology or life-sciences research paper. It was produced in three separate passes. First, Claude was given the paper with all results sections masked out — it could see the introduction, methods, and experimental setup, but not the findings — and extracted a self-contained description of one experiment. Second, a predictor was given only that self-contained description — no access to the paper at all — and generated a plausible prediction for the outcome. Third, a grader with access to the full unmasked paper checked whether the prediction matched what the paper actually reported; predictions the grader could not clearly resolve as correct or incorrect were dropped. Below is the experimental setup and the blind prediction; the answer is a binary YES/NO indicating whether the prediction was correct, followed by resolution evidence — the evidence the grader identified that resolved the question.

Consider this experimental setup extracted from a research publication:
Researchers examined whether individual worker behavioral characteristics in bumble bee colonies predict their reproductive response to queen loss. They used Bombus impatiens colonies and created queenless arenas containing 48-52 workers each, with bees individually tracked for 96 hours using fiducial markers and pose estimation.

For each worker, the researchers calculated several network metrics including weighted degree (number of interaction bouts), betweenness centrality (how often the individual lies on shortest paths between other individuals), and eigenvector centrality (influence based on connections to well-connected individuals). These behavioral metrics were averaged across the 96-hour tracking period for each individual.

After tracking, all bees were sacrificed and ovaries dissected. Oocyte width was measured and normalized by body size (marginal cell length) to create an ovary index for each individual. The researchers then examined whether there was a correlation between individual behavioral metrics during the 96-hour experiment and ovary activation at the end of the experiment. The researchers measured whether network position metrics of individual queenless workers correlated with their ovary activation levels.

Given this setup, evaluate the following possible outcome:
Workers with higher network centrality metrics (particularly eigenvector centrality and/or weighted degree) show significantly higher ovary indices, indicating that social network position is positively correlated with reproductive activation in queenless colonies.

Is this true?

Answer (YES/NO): YES